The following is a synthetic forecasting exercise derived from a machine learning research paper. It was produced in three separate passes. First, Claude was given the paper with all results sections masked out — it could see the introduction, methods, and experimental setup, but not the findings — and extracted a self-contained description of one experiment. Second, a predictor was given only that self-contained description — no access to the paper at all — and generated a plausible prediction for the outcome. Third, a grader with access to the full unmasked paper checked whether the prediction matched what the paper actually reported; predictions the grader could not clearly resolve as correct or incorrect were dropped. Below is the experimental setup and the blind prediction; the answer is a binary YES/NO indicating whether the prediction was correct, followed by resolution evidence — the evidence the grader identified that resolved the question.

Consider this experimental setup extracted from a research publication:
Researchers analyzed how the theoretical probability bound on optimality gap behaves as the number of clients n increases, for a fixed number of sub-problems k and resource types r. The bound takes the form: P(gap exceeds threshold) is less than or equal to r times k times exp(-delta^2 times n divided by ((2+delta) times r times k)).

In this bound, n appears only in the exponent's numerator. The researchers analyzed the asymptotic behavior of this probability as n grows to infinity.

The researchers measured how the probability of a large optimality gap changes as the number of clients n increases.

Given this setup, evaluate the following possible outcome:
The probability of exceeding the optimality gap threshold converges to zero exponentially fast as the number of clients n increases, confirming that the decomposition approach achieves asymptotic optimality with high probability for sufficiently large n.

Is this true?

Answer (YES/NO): YES